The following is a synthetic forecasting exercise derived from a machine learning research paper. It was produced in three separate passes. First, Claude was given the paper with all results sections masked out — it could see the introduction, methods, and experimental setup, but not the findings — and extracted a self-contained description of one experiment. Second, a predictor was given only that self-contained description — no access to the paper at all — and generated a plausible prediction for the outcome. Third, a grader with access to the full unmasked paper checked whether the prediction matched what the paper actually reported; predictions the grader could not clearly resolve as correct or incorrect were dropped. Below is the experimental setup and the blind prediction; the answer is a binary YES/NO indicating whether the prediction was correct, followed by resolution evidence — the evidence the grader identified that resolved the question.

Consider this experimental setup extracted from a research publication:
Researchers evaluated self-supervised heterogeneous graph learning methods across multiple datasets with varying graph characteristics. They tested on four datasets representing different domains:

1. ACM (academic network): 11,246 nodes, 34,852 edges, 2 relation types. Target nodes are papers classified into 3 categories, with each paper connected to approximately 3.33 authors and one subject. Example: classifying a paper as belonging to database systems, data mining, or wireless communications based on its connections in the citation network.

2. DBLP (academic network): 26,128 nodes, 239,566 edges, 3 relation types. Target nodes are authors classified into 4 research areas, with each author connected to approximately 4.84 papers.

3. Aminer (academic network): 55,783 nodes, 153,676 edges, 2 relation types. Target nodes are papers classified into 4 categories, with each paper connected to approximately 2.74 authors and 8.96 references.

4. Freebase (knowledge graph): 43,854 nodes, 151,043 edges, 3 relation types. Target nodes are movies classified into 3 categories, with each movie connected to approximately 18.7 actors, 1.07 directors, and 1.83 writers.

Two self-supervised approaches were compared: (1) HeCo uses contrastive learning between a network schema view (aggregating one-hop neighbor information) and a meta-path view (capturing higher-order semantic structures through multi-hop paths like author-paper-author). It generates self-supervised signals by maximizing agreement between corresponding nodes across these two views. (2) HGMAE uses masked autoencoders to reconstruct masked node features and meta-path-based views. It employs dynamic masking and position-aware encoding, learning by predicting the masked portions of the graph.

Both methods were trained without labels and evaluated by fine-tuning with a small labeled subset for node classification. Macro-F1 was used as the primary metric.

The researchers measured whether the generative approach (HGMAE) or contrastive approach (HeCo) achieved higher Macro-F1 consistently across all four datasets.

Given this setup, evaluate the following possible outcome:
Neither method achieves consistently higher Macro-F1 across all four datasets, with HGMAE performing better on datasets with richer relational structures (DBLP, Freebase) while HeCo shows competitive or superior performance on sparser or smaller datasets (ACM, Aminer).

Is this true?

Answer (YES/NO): NO